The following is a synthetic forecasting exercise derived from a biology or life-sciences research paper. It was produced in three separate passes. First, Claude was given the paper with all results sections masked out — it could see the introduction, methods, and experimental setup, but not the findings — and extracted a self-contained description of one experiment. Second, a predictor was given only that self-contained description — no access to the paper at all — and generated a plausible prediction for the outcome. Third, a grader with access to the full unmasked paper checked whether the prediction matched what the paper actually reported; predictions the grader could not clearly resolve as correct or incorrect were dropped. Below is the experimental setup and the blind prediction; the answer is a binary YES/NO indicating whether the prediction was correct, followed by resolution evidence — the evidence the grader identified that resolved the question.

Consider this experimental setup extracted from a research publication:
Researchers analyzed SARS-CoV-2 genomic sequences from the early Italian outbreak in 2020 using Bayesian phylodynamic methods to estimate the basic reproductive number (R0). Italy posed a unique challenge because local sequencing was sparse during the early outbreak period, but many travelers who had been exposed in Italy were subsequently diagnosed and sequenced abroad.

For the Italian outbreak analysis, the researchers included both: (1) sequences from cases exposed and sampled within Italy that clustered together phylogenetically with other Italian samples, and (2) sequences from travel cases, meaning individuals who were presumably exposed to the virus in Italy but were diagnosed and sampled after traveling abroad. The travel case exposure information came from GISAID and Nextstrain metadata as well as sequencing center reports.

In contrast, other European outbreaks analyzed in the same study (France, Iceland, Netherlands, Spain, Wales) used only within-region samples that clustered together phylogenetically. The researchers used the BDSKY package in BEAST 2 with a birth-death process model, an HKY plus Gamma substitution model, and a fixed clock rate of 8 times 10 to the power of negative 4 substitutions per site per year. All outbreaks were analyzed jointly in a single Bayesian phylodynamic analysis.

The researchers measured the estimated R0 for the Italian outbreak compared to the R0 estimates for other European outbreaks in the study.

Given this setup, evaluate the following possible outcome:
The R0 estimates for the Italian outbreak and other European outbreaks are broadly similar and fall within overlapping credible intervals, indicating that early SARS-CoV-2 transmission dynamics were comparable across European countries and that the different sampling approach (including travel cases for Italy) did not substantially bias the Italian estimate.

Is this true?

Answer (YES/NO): NO